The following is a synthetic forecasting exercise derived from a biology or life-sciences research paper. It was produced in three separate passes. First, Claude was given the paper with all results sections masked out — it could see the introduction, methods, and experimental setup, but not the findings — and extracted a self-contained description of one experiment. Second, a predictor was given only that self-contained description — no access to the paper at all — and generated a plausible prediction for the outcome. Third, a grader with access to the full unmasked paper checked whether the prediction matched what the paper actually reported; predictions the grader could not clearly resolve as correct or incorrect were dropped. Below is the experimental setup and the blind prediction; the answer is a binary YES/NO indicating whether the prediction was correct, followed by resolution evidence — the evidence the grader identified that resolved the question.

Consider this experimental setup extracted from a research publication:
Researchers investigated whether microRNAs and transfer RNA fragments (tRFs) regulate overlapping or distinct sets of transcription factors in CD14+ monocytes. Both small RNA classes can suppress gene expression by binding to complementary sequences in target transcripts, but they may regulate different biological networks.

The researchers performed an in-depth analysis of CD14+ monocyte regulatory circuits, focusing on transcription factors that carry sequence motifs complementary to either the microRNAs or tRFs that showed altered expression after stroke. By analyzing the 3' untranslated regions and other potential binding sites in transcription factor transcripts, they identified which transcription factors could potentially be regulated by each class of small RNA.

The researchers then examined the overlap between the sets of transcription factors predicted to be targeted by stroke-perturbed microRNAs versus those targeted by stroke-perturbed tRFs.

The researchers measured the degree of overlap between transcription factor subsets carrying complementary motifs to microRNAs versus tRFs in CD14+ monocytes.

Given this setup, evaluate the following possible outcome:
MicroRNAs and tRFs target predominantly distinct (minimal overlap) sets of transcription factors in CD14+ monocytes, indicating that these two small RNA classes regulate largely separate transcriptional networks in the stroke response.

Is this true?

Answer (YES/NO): YES